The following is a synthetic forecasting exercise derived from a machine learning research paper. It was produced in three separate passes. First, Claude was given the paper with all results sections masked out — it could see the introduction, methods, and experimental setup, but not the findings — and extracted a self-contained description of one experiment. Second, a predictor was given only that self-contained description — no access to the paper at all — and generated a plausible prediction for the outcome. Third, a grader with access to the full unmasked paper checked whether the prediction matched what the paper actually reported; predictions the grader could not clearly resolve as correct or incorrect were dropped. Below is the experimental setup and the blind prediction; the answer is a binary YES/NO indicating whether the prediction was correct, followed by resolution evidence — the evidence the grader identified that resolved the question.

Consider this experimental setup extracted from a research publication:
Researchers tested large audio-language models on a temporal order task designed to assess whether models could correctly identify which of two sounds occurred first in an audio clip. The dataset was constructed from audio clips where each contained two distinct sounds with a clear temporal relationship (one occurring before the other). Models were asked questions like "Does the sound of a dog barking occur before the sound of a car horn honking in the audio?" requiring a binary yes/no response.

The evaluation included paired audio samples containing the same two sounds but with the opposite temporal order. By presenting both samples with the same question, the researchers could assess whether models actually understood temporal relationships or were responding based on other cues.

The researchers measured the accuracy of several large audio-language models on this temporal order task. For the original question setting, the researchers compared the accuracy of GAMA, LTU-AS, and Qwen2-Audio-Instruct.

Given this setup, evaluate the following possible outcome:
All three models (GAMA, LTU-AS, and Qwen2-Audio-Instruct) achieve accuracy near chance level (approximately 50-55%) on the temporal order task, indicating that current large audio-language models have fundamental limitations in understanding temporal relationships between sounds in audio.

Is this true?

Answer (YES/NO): YES